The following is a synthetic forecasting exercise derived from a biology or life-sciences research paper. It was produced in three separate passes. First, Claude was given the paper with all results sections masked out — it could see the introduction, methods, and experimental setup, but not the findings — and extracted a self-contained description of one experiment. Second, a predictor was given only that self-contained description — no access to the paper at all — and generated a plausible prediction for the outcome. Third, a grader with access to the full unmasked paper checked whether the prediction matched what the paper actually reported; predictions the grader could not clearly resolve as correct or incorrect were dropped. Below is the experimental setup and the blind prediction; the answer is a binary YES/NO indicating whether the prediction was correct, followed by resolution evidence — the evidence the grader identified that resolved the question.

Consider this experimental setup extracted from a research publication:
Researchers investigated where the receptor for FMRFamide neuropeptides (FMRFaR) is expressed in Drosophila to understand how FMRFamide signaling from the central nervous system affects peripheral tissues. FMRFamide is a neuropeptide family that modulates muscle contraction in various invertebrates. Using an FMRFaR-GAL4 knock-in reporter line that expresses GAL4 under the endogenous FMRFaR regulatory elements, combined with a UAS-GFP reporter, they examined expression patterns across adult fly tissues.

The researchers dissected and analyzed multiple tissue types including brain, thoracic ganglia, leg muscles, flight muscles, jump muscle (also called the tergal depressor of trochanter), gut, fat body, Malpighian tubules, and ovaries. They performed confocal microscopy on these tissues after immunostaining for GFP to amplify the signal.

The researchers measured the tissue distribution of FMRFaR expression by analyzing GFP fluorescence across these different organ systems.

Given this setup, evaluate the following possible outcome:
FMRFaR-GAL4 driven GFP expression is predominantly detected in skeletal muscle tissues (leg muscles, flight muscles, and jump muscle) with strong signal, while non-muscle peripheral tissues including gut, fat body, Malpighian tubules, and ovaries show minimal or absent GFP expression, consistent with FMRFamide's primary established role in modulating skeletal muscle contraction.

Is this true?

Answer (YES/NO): NO